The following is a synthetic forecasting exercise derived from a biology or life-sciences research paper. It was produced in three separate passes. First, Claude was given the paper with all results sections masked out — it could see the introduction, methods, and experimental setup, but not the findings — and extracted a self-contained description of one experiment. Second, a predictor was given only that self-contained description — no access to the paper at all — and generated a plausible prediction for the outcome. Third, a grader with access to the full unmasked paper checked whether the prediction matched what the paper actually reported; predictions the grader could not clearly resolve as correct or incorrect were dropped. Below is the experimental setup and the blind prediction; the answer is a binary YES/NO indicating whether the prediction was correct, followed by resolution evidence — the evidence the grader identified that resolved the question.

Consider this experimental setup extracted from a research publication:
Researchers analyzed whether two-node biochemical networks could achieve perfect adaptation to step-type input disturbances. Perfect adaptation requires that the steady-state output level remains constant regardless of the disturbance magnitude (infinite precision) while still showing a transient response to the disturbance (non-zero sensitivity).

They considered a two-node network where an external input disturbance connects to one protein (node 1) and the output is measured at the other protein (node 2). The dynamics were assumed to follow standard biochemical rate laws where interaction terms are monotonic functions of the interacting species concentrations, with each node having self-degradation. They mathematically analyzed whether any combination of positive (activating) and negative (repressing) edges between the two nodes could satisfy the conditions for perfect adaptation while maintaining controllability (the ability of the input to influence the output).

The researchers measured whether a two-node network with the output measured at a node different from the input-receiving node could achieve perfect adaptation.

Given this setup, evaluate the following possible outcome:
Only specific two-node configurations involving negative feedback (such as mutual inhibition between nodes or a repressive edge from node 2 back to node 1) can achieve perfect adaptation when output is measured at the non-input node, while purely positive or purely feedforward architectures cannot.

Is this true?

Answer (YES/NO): NO